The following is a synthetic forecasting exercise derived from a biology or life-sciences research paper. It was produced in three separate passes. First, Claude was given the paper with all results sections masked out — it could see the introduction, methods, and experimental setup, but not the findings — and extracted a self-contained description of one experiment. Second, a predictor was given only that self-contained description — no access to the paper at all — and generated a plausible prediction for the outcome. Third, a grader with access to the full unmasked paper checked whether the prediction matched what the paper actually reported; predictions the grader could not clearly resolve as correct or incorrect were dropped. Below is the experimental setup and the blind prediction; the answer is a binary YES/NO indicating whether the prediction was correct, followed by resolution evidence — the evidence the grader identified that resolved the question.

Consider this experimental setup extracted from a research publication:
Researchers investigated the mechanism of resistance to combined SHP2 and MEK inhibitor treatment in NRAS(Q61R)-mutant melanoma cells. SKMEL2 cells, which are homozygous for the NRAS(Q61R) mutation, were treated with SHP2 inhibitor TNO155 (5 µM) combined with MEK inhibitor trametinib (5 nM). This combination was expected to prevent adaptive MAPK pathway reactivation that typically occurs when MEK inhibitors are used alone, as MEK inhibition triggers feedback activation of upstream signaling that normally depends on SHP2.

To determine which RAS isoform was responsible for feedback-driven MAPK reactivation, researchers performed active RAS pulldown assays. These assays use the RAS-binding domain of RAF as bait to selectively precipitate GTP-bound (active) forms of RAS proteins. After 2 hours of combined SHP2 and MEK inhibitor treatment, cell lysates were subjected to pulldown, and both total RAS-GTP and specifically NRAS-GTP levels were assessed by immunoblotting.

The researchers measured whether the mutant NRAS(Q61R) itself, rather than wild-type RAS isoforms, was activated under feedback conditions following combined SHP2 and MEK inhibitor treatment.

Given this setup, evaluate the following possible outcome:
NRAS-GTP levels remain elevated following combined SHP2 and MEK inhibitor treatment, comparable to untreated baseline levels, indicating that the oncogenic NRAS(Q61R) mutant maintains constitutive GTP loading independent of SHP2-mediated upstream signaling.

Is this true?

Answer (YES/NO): NO